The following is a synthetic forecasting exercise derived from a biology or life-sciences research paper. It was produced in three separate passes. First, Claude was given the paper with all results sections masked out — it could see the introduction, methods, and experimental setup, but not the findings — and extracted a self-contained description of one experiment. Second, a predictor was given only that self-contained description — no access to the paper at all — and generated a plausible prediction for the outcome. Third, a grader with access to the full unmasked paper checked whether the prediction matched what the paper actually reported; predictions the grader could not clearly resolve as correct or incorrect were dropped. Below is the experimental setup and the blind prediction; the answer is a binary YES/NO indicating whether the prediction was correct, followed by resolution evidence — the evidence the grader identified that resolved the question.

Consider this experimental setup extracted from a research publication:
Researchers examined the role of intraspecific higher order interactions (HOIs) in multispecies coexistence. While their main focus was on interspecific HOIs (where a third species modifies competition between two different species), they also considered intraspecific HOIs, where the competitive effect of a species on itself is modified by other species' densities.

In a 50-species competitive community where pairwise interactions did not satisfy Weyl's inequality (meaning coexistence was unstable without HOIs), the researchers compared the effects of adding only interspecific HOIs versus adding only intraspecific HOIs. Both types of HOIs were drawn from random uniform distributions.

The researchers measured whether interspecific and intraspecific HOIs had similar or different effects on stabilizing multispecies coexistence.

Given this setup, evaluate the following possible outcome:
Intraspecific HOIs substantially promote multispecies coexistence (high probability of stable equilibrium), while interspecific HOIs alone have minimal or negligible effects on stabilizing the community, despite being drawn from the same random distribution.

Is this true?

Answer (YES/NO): NO